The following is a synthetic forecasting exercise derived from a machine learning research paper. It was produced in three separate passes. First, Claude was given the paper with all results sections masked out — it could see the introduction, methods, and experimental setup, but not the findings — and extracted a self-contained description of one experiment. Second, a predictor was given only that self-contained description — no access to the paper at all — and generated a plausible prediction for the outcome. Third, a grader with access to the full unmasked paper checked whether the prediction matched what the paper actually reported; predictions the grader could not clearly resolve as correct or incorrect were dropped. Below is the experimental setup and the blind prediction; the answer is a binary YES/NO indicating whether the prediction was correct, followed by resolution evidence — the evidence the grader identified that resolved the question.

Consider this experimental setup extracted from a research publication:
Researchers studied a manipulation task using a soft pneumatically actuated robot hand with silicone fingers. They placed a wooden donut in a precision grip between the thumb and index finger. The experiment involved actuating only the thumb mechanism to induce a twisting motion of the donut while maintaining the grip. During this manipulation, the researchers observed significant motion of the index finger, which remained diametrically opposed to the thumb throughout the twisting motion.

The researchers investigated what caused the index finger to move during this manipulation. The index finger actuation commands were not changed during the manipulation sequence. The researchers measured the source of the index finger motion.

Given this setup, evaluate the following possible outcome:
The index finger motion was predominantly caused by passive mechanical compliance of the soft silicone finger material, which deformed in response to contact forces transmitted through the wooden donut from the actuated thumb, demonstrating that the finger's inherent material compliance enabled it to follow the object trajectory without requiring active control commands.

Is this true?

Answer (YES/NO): YES